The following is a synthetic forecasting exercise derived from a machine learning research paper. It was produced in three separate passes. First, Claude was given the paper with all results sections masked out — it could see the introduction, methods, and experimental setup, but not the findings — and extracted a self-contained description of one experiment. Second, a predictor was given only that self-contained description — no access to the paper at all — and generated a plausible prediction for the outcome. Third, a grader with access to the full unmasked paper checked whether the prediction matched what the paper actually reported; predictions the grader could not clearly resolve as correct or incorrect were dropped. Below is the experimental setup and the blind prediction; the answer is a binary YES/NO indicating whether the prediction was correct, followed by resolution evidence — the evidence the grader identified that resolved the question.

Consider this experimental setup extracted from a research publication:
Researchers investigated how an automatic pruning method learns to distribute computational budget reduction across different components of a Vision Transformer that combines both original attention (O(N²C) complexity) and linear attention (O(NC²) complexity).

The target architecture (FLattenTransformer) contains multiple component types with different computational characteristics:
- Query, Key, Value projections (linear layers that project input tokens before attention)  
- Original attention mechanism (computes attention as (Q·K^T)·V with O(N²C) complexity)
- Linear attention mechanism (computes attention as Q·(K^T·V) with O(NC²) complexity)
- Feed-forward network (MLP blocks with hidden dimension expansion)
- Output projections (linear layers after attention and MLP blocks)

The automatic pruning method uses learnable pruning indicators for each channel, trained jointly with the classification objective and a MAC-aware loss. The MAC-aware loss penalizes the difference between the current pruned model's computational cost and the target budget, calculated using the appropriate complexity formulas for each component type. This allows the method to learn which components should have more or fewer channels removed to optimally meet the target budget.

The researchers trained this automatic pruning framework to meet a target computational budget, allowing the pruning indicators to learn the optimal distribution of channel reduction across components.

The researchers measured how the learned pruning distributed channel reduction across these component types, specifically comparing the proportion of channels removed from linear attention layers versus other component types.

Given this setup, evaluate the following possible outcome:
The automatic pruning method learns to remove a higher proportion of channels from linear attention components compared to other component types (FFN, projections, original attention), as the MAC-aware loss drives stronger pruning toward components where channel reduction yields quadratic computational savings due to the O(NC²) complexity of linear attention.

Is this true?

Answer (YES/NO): YES